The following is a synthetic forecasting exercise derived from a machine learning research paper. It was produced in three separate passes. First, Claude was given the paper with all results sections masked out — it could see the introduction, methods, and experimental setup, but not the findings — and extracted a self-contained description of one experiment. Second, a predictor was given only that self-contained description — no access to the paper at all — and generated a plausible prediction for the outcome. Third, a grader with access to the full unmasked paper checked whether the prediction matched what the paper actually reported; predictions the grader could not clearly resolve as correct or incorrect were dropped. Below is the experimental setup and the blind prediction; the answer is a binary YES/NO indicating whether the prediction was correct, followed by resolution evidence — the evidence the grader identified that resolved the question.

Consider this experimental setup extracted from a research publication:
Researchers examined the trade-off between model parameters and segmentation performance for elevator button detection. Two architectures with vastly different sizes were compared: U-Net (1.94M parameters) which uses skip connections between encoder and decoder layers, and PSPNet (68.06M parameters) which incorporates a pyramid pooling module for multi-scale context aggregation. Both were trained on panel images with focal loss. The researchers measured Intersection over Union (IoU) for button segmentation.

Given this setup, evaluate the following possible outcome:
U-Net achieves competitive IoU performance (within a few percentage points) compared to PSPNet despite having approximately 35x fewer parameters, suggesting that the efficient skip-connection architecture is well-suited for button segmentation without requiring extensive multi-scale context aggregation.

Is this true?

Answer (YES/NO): YES